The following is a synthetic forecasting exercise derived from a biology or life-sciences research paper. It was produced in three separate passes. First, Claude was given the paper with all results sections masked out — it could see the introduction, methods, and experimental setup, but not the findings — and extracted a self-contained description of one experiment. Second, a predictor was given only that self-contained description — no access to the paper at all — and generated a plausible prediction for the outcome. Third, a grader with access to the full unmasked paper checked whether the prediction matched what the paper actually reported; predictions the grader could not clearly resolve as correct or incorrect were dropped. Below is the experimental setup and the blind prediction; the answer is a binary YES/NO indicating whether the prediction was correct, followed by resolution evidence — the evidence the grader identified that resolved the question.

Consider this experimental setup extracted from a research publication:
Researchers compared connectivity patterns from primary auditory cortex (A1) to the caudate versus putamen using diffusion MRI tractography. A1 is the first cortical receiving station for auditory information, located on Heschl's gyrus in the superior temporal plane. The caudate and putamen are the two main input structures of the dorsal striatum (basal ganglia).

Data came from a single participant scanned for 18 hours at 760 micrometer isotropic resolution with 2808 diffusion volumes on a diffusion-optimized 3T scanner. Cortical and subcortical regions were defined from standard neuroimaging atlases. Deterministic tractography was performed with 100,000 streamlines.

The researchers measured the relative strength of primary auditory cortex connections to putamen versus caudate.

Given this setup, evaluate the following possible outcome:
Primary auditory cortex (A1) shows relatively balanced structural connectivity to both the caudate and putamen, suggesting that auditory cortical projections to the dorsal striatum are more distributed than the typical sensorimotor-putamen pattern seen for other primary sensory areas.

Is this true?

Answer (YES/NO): NO